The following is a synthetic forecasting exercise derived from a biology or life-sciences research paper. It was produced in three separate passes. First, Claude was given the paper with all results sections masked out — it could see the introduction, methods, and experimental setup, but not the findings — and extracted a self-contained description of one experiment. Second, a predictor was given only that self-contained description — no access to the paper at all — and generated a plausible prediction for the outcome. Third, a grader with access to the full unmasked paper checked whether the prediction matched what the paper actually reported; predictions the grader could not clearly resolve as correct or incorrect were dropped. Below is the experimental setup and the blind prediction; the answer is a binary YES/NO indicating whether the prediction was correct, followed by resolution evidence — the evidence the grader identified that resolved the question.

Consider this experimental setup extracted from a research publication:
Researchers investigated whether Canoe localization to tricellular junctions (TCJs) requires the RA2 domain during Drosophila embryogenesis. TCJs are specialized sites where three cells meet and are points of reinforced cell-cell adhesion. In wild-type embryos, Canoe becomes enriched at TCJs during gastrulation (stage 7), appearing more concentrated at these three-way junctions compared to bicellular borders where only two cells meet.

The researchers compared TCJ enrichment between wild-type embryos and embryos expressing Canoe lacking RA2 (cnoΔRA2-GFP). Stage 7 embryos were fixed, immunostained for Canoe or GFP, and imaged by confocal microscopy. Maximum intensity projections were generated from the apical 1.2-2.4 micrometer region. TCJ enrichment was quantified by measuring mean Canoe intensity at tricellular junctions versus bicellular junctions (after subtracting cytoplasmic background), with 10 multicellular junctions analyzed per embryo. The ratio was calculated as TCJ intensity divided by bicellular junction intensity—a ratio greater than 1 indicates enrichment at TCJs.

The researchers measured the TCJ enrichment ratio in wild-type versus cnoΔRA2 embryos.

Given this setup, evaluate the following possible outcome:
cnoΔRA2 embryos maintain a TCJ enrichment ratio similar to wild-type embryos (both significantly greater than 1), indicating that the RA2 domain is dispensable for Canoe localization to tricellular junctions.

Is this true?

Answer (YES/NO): NO